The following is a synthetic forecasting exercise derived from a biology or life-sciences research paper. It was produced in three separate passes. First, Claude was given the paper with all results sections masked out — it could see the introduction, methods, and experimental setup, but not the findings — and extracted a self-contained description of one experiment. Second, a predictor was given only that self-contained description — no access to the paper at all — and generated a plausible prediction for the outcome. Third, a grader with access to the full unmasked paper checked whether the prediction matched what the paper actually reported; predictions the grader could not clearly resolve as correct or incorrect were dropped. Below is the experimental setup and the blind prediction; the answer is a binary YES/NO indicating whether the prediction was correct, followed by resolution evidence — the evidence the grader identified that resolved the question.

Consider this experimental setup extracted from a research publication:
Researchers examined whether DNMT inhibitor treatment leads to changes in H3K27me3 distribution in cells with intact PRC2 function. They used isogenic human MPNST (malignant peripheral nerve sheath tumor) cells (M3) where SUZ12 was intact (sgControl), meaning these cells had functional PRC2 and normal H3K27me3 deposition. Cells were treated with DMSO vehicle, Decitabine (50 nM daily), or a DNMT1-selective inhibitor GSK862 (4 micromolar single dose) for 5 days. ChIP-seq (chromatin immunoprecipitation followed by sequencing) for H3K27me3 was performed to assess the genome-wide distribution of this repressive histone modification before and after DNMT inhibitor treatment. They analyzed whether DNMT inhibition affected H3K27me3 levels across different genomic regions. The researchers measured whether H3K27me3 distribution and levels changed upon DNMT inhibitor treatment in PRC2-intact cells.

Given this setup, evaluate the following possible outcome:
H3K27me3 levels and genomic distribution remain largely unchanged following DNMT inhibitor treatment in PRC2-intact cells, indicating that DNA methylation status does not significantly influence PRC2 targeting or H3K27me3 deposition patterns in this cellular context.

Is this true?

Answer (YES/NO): YES